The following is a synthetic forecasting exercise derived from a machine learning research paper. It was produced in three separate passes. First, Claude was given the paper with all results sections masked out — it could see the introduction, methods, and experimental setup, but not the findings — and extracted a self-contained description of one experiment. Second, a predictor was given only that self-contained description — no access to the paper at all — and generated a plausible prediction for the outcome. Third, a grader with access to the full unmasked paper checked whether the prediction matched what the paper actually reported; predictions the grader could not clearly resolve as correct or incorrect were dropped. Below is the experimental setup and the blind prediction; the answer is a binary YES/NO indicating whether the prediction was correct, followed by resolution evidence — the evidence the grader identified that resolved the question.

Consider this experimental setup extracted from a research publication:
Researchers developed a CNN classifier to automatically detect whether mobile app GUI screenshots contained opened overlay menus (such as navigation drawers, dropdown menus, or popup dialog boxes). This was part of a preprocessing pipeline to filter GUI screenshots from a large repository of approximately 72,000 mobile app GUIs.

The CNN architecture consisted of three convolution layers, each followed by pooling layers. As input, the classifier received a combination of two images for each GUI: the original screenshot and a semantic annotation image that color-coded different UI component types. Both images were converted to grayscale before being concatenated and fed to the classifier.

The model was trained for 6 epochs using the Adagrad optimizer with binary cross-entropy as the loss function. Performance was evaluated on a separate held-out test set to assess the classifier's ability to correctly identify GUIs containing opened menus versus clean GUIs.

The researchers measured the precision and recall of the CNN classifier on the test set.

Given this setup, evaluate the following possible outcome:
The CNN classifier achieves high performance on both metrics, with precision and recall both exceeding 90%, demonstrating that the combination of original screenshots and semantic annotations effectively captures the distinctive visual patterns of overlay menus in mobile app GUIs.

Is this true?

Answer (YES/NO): NO